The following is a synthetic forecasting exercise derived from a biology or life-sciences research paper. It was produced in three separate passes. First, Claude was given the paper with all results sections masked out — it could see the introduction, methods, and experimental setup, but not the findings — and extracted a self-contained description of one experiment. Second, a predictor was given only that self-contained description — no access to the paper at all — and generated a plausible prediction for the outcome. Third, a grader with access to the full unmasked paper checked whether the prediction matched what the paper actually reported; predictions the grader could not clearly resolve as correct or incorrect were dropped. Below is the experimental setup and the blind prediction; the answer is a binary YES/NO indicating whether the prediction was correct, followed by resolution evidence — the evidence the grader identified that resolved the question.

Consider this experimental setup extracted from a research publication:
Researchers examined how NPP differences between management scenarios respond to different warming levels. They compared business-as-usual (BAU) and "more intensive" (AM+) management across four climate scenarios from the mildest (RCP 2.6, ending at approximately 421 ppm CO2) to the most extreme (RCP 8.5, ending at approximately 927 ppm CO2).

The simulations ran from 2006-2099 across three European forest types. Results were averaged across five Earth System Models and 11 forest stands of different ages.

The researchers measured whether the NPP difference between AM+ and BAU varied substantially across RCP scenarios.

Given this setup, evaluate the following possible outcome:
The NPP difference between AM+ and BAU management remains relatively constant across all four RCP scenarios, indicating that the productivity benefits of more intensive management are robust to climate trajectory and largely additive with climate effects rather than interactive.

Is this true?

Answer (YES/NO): NO